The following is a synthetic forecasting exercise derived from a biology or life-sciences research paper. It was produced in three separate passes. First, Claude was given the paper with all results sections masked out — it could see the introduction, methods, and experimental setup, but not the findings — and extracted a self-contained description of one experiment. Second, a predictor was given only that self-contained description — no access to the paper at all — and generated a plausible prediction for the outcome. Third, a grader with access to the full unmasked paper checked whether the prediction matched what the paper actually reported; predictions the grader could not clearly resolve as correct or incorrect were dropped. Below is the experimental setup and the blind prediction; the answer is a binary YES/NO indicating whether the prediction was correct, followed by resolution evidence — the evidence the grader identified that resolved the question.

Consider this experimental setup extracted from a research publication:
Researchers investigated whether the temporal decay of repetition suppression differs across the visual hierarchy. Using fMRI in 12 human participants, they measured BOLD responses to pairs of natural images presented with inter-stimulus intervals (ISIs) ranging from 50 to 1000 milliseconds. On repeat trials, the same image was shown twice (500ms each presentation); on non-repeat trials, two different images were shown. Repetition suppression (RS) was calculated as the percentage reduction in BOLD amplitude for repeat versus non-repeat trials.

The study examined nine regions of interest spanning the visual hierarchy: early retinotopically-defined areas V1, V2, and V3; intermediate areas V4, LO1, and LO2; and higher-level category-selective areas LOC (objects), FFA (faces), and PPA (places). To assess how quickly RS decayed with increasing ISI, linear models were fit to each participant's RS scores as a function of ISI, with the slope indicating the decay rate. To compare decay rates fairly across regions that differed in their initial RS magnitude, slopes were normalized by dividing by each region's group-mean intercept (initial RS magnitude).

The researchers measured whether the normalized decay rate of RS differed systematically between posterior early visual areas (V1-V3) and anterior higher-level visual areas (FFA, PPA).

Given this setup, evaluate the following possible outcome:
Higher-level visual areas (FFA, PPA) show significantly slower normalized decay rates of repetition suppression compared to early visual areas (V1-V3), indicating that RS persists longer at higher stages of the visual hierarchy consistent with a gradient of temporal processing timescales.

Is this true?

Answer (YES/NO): NO